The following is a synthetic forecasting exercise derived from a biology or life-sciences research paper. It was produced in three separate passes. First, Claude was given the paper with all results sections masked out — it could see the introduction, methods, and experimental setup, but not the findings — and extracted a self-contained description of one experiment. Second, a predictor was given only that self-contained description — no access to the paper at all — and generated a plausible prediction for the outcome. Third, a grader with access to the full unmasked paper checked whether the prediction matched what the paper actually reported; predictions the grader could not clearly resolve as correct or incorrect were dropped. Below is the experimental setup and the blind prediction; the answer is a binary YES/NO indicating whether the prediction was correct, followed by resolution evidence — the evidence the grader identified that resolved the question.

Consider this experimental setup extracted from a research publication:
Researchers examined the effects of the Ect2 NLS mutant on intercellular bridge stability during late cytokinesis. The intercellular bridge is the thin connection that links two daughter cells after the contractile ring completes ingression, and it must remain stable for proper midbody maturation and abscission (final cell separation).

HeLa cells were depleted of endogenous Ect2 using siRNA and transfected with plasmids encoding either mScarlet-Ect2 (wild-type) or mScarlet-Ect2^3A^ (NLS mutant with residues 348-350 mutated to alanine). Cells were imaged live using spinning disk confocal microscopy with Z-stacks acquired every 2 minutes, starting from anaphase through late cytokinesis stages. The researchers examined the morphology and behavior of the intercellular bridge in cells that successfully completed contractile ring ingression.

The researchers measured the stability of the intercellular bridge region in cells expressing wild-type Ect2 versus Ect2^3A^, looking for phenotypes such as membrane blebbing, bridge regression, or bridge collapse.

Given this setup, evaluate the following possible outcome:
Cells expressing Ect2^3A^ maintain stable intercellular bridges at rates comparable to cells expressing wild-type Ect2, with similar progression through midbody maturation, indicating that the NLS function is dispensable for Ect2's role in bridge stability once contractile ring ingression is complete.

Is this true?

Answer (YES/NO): NO